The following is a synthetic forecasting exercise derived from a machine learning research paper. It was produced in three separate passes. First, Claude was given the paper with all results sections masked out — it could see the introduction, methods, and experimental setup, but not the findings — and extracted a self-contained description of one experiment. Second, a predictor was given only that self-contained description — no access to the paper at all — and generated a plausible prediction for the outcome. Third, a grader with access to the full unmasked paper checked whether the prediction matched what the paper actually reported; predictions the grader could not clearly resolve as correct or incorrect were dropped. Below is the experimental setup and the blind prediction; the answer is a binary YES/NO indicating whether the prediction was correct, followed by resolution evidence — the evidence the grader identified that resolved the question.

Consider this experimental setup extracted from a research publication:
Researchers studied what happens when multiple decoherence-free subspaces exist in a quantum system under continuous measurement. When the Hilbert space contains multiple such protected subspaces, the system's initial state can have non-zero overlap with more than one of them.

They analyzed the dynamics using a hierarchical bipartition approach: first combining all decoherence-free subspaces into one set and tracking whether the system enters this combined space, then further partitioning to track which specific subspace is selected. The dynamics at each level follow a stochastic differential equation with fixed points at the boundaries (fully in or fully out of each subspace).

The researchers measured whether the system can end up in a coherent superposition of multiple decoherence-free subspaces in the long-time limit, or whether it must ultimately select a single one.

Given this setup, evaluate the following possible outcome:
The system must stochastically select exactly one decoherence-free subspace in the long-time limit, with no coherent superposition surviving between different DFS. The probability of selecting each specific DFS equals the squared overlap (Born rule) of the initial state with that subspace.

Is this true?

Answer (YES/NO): YES